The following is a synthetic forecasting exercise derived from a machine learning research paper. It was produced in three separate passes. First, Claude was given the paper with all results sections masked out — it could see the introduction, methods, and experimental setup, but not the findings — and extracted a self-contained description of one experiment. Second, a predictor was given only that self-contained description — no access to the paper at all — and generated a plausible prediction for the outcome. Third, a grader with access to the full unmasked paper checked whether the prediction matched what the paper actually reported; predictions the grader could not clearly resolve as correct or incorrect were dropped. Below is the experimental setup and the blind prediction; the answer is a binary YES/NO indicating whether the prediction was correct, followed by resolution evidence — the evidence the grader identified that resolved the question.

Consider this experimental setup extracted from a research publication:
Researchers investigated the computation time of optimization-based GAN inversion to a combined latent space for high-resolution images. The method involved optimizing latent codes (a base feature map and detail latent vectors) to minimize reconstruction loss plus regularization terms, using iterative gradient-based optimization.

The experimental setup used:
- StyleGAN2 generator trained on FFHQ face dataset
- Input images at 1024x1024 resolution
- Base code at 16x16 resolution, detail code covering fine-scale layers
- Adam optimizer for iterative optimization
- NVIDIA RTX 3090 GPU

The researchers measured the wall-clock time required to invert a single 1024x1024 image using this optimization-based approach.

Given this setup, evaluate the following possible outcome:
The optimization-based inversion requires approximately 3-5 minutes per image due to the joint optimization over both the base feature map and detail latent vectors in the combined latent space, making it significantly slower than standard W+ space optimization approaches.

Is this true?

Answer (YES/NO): YES